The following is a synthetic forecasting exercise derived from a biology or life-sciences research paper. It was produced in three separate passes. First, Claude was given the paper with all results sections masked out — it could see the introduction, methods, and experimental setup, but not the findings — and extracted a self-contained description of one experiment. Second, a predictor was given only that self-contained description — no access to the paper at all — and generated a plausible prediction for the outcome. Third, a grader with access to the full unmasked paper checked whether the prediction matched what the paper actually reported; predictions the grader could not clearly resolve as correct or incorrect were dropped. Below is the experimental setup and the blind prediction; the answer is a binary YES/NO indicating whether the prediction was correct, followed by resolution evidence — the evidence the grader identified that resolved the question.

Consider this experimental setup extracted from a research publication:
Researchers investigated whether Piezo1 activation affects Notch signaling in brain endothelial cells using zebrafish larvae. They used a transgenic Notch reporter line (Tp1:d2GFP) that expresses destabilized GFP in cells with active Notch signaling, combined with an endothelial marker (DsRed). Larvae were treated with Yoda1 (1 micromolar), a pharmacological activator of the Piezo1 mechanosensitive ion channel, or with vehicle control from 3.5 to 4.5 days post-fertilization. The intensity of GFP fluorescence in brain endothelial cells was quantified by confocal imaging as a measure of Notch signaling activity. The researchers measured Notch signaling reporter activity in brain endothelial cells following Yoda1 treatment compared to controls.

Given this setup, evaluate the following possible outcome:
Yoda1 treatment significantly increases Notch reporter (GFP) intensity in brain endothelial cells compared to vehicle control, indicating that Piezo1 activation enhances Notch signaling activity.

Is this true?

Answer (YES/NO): YES